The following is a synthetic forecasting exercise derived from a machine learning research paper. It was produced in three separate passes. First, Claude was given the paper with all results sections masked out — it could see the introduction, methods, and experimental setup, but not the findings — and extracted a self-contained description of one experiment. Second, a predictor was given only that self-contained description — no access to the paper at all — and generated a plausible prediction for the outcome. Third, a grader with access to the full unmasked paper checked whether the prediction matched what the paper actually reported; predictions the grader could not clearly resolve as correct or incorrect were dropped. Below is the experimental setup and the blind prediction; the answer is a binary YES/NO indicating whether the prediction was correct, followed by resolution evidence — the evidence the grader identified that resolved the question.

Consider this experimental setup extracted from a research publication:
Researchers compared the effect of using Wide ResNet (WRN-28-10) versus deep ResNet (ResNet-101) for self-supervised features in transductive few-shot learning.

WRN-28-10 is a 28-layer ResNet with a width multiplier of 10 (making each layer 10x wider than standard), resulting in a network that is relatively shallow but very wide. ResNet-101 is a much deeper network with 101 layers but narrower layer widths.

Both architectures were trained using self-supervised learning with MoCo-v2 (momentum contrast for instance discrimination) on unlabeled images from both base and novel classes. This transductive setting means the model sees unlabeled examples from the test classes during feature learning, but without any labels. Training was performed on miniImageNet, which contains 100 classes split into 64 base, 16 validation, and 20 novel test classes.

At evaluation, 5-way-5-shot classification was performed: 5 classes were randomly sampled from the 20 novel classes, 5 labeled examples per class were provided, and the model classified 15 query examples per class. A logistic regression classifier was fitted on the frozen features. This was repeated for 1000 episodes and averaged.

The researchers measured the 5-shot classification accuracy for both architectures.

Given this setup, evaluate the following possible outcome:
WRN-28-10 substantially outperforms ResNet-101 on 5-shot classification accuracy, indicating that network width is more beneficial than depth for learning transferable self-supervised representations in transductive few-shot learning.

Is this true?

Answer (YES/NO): NO